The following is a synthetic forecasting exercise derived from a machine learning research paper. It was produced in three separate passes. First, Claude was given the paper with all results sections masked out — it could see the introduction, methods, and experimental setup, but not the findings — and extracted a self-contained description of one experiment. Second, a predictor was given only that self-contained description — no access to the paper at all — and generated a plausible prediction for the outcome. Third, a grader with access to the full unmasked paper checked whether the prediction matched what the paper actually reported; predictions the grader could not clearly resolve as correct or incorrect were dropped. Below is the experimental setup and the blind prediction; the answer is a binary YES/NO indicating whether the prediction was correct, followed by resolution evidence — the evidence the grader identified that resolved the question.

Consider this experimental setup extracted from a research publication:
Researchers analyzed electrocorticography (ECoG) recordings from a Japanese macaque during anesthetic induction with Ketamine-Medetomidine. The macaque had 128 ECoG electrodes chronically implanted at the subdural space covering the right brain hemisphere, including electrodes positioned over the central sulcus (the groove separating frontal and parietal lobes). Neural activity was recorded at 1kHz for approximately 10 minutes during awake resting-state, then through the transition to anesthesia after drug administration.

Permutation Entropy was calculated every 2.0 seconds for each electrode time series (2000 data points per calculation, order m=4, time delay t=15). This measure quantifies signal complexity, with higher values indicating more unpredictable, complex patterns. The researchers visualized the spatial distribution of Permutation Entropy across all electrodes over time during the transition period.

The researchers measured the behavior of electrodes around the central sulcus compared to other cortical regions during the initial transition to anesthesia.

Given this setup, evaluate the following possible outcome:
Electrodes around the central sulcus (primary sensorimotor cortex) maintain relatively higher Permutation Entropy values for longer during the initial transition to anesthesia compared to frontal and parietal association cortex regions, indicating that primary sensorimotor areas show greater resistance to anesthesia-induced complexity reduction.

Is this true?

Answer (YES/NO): YES